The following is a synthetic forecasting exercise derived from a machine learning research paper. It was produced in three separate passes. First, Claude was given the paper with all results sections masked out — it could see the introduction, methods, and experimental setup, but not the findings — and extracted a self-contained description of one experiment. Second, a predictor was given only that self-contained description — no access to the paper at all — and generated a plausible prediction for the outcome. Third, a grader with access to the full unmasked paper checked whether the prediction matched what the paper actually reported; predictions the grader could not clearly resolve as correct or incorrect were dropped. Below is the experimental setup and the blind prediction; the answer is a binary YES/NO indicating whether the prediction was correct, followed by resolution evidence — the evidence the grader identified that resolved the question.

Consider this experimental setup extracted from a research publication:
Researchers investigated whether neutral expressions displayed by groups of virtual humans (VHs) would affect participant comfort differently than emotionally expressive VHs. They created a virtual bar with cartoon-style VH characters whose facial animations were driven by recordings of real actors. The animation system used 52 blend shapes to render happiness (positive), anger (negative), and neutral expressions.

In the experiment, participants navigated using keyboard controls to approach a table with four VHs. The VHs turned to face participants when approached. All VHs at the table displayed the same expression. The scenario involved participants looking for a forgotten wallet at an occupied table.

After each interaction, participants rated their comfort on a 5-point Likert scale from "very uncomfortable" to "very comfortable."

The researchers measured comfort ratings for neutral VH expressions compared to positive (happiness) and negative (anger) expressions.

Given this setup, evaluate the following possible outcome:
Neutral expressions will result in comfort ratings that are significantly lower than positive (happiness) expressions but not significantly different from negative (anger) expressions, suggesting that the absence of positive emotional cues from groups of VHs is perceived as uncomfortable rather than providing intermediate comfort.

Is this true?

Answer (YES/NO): NO